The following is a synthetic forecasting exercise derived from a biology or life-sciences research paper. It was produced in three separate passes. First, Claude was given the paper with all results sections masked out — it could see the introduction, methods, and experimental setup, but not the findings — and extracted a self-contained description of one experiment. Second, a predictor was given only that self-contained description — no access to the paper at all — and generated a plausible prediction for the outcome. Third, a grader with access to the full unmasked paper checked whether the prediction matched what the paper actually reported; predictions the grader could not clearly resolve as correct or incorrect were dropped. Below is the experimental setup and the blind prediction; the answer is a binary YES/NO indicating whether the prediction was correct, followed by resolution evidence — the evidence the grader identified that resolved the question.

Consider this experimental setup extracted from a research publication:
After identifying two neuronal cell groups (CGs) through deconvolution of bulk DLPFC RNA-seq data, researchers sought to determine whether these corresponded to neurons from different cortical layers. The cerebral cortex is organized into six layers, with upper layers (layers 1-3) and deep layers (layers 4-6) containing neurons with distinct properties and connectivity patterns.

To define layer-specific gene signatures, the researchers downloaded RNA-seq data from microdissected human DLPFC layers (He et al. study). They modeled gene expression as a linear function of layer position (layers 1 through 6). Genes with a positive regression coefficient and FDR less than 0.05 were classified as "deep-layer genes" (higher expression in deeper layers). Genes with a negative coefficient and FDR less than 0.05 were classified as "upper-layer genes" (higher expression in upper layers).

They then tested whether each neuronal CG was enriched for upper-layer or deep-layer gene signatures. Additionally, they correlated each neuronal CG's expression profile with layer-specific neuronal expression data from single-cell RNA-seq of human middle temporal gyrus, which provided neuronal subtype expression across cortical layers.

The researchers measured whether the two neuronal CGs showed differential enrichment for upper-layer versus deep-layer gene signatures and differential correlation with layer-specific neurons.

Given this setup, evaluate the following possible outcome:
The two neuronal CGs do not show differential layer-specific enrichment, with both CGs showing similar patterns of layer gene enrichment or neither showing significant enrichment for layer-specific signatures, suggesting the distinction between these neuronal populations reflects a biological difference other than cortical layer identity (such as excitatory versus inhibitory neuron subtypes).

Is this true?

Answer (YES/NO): NO